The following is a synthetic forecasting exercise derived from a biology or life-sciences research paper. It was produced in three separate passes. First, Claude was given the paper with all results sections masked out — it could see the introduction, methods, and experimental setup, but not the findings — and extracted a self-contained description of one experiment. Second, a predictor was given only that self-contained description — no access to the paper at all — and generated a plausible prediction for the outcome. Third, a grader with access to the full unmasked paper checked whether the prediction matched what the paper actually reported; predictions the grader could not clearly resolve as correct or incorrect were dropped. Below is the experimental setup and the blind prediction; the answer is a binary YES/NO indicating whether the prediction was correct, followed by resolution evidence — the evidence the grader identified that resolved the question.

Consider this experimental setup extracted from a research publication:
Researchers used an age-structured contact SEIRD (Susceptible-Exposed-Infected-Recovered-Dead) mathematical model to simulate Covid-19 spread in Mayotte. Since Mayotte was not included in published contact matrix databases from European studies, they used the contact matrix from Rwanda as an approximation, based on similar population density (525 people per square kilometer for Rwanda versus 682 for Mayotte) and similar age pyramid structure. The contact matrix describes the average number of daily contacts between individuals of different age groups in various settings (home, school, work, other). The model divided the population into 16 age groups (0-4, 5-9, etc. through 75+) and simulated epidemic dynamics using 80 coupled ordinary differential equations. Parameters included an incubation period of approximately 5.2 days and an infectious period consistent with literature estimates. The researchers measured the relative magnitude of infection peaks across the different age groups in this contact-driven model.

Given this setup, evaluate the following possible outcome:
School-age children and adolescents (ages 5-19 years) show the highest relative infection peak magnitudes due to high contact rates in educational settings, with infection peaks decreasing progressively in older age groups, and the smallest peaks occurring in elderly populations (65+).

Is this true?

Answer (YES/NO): NO